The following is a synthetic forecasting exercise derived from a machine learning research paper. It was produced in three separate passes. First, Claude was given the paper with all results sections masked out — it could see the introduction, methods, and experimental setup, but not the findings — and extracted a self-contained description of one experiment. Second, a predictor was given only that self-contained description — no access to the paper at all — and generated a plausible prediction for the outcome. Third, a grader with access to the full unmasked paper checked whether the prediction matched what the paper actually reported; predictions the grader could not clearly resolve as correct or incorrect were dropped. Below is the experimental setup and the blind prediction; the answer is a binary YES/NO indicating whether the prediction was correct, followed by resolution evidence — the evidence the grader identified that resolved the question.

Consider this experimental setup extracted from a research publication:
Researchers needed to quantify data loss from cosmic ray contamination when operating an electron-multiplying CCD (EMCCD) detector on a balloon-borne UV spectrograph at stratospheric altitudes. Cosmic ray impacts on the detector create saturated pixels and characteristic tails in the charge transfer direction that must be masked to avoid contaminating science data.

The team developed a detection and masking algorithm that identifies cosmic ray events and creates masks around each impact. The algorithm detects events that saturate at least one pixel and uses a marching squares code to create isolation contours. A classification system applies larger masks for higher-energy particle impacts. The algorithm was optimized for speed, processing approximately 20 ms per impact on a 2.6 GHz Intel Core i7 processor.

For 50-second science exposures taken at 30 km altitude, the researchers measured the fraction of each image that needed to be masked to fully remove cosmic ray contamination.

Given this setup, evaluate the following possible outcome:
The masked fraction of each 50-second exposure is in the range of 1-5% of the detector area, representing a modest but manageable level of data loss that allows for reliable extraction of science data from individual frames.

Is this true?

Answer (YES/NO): NO